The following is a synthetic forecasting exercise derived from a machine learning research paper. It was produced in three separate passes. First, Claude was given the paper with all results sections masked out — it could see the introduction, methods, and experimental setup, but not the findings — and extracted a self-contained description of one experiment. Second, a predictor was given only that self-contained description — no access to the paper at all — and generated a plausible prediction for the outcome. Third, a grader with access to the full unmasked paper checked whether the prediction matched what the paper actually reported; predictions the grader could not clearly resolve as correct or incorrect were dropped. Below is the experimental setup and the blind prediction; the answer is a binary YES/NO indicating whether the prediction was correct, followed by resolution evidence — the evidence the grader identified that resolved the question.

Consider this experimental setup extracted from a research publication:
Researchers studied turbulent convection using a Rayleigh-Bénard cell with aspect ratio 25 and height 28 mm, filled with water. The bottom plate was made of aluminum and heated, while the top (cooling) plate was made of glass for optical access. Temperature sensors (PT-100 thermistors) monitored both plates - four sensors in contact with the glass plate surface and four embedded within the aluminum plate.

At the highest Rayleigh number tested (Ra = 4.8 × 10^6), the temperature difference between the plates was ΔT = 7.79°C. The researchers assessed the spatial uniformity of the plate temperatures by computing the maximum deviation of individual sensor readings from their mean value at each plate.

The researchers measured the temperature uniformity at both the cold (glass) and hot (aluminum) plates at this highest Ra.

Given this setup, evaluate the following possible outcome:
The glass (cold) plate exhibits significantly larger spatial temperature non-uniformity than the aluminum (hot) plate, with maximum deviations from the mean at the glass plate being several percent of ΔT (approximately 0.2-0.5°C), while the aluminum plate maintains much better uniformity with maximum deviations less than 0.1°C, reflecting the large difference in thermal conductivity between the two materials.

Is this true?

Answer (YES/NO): NO